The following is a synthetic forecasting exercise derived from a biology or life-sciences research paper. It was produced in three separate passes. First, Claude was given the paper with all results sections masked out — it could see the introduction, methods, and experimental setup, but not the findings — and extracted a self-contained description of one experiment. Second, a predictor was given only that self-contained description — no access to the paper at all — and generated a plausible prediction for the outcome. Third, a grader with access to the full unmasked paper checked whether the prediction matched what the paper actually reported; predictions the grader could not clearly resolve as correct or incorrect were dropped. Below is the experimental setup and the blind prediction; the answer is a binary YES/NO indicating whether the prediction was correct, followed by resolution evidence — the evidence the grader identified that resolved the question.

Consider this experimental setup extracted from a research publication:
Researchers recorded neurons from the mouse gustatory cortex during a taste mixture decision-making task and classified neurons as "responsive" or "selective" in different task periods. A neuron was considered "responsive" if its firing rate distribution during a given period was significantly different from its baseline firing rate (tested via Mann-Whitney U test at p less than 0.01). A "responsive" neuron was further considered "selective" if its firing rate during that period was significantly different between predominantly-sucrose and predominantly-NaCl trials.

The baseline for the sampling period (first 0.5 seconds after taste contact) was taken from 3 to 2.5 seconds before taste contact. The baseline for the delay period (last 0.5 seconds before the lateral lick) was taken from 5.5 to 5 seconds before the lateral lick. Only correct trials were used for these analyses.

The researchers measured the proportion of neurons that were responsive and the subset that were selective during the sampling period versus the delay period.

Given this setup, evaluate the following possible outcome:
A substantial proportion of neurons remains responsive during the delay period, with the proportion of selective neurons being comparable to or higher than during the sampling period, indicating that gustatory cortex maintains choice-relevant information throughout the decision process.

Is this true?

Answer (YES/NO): YES